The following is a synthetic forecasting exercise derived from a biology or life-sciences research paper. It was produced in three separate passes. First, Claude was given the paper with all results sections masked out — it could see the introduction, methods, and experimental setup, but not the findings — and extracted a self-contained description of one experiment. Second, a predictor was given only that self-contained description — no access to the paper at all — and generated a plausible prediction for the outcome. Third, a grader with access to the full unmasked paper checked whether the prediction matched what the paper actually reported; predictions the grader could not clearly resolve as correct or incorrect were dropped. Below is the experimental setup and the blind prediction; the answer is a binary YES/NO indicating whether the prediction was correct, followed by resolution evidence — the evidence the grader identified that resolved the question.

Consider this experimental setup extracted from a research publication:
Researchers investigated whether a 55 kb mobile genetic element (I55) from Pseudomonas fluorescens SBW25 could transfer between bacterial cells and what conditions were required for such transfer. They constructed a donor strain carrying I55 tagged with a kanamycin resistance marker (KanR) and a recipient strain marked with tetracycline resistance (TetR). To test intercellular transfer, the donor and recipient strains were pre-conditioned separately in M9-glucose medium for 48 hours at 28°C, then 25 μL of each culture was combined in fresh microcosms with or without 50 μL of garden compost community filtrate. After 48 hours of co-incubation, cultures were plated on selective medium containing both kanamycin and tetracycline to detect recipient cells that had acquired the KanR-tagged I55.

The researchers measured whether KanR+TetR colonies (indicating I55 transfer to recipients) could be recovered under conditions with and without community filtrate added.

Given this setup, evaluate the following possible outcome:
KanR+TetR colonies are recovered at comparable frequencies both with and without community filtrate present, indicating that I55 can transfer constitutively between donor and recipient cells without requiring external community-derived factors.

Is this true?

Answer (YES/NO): NO